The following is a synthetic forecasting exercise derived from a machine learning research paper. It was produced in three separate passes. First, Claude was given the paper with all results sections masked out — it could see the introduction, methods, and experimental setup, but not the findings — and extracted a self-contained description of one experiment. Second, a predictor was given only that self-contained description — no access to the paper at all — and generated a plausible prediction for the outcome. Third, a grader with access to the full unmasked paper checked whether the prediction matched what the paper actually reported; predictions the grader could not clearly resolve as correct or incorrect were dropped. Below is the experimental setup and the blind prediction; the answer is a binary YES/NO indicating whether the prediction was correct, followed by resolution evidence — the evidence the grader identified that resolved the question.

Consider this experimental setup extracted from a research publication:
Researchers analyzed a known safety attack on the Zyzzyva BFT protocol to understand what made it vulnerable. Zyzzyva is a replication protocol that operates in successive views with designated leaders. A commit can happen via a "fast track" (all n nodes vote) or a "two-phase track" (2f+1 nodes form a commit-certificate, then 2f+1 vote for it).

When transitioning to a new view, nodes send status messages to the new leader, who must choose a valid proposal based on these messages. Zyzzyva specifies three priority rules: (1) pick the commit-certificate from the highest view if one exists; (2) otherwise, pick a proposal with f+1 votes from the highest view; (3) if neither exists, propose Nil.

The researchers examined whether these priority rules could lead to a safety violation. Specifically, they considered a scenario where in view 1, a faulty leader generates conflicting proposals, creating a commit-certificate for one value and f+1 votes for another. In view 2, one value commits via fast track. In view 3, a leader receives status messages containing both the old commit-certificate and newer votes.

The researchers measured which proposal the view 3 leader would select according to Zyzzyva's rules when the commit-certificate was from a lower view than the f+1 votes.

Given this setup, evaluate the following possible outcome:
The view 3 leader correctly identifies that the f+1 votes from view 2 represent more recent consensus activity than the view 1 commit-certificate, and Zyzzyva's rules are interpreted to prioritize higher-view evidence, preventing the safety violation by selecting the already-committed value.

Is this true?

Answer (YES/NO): NO